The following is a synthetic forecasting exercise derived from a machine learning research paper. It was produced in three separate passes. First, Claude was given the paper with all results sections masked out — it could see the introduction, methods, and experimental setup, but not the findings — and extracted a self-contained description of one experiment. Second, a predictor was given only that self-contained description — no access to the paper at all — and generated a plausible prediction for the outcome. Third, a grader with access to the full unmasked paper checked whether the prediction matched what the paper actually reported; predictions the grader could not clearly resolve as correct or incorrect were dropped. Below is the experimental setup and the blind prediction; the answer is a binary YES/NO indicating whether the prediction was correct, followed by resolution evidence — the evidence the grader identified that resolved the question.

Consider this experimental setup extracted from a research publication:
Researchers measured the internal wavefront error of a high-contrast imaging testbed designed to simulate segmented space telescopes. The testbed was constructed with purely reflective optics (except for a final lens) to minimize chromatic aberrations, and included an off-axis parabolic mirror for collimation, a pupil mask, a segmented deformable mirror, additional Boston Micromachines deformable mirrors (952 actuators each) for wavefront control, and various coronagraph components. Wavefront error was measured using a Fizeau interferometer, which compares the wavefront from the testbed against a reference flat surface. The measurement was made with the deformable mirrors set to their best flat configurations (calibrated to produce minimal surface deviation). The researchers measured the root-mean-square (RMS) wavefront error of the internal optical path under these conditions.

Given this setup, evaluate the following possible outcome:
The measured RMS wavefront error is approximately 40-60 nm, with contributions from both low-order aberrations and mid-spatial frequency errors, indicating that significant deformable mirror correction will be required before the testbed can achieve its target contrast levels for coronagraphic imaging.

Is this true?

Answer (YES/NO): NO